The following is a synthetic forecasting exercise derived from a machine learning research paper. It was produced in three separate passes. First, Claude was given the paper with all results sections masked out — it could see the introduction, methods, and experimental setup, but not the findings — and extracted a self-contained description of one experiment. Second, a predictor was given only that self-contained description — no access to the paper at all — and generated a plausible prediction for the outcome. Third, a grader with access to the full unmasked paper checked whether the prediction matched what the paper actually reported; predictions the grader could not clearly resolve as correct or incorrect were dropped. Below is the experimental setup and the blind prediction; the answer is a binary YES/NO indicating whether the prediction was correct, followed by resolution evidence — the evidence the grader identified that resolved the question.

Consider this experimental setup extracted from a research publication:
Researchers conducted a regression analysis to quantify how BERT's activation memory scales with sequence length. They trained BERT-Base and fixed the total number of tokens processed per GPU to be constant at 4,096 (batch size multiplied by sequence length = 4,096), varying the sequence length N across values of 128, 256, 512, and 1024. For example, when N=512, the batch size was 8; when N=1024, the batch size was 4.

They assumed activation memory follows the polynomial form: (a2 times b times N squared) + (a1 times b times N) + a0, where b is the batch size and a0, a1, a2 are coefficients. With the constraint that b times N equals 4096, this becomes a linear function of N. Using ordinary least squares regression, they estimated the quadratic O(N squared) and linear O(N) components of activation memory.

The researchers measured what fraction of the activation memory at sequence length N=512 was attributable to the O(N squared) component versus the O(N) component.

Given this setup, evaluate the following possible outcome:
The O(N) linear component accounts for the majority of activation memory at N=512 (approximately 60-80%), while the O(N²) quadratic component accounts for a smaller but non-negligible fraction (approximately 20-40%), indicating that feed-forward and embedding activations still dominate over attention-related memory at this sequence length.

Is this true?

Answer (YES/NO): NO